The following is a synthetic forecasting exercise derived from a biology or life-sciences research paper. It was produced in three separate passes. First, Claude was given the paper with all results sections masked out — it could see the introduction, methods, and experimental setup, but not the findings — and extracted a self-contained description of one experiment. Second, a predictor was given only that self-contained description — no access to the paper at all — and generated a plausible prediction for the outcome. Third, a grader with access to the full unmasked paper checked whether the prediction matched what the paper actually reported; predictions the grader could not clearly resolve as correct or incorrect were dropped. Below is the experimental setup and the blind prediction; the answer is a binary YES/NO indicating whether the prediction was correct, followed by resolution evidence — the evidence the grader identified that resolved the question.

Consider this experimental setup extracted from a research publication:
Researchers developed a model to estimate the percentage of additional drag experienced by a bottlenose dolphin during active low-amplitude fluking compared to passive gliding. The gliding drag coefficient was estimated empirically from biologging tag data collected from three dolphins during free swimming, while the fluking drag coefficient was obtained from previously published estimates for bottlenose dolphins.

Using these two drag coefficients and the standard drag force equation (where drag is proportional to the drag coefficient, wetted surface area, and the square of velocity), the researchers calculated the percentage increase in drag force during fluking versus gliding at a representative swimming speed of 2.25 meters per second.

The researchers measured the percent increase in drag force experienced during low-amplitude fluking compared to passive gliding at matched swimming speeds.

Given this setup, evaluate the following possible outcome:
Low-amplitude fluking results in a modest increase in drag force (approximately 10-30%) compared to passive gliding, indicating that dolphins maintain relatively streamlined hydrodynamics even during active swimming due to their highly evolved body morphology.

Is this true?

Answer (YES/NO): NO